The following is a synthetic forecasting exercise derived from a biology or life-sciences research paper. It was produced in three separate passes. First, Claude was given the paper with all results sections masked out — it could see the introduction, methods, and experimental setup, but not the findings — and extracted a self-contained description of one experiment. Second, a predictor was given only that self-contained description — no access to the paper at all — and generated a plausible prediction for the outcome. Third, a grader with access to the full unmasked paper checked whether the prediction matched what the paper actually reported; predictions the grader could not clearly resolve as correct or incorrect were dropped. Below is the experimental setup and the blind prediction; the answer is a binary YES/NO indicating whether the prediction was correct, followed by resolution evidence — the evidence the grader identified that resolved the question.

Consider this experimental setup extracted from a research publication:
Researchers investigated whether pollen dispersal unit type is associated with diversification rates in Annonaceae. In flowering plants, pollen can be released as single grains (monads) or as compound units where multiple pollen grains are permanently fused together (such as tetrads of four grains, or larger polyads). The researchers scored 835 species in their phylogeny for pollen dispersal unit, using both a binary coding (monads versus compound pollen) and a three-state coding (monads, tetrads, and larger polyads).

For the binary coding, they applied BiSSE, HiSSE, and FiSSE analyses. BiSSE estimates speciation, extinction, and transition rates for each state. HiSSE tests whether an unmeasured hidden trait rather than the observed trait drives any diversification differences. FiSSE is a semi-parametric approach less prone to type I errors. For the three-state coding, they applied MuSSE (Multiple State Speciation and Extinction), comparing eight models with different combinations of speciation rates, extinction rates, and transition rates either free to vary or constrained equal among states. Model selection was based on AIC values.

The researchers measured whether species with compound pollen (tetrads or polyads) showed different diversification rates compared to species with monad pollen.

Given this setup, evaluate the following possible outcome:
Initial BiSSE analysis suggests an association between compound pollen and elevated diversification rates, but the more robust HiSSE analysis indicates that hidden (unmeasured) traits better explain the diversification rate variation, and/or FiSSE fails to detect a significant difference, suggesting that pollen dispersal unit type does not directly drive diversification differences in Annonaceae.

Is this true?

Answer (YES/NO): NO